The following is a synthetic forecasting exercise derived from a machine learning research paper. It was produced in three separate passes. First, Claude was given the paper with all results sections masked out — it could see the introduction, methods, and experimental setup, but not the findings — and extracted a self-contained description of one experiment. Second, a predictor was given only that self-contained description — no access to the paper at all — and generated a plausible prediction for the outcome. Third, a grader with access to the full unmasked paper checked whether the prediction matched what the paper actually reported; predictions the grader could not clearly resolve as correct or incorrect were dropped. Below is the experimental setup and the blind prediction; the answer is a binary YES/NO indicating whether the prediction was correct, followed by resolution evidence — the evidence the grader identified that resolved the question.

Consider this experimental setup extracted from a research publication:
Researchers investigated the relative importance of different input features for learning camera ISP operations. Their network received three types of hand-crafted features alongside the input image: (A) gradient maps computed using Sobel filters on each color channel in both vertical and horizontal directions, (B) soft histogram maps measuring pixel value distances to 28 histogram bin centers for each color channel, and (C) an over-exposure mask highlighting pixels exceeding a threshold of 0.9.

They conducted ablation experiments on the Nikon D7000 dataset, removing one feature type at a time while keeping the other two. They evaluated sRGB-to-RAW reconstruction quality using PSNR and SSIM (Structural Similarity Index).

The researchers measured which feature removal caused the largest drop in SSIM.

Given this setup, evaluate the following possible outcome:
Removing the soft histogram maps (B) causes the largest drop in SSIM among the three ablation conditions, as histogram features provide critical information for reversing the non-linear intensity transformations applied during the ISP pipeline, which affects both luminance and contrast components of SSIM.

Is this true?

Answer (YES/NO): YES